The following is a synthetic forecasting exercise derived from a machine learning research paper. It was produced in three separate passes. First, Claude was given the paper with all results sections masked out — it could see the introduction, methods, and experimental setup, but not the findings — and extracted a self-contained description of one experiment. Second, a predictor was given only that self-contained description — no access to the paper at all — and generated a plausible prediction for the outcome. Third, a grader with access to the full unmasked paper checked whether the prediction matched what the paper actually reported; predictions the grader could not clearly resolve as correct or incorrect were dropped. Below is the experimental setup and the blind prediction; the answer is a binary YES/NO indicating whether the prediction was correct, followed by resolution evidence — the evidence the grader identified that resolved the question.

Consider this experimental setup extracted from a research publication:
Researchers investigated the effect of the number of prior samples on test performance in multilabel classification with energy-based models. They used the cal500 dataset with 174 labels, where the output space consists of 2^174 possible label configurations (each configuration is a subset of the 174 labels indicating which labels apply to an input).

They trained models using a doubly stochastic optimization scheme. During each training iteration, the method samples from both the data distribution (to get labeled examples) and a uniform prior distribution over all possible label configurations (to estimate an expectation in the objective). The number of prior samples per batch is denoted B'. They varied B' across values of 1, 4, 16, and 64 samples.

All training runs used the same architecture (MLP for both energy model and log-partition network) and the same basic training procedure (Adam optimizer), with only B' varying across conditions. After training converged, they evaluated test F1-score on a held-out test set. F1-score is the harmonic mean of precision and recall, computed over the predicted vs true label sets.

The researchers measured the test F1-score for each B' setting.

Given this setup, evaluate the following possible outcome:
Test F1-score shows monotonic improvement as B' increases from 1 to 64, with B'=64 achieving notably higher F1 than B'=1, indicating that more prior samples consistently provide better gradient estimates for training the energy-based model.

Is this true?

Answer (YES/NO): NO